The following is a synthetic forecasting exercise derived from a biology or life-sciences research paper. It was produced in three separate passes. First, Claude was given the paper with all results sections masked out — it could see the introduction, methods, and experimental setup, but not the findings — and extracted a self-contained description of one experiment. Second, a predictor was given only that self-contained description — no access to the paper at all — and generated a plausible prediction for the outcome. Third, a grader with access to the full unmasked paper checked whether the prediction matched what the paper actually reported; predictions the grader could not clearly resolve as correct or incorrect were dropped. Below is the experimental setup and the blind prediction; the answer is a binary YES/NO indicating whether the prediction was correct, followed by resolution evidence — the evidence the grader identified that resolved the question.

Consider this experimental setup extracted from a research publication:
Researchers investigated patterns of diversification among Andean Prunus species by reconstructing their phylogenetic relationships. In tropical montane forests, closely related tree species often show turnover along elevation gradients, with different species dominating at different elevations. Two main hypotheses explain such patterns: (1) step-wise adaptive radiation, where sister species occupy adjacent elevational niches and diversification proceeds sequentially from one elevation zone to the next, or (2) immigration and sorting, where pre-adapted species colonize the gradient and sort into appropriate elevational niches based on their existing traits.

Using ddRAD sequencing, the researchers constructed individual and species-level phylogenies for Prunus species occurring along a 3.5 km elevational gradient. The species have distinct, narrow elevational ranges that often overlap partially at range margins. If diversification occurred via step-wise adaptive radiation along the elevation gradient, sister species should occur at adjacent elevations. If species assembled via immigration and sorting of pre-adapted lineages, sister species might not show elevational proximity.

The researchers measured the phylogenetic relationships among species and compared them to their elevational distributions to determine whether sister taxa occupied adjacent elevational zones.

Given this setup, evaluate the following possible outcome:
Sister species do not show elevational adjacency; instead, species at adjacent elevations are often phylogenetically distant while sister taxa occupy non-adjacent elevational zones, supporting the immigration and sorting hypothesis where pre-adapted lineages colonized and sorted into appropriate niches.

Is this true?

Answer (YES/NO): NO